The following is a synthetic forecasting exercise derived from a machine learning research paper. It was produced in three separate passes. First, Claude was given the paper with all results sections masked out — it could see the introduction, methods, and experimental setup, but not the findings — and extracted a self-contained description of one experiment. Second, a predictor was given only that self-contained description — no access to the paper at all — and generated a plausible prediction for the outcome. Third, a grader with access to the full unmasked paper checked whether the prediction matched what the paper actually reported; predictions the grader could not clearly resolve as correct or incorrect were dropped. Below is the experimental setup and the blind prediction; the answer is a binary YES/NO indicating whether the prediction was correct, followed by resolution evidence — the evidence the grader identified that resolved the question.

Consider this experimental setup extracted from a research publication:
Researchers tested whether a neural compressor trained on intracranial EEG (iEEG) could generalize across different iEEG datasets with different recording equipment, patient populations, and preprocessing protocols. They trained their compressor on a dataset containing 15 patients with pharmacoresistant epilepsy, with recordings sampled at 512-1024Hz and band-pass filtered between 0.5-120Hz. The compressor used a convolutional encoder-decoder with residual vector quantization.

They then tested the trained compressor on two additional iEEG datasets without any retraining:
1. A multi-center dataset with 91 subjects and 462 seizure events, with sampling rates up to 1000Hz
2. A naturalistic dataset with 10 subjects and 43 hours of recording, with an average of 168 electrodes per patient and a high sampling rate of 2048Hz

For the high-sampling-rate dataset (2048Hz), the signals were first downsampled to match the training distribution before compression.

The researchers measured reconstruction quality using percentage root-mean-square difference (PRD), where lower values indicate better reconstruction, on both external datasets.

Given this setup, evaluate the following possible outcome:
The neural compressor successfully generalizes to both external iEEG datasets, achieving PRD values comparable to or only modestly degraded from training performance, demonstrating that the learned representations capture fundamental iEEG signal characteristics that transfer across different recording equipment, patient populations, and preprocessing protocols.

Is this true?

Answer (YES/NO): NO